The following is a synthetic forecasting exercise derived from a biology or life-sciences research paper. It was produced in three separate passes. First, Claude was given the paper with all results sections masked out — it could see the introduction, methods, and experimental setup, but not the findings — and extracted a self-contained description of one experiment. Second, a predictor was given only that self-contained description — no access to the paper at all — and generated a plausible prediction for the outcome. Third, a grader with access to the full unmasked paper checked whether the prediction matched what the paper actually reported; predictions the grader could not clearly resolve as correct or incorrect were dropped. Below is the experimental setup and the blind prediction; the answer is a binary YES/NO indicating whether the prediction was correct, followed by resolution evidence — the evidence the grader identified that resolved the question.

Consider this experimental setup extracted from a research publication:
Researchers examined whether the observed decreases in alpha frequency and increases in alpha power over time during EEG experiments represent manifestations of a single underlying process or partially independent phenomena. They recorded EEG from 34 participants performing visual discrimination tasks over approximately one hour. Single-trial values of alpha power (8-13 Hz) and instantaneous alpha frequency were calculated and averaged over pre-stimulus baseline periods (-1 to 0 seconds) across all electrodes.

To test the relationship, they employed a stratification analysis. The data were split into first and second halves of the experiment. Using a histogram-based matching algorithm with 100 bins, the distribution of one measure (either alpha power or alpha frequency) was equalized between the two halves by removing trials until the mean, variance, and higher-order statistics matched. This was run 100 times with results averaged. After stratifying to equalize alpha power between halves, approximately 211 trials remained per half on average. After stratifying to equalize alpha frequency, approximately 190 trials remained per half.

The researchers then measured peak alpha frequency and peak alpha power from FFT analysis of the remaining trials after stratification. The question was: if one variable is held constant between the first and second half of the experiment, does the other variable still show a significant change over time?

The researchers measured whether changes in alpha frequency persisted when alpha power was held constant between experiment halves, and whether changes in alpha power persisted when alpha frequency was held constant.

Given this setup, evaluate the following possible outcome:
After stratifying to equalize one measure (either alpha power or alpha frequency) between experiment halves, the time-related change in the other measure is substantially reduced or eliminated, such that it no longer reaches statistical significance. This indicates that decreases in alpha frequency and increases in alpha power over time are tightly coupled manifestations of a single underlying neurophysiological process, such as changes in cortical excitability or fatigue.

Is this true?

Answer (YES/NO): NO